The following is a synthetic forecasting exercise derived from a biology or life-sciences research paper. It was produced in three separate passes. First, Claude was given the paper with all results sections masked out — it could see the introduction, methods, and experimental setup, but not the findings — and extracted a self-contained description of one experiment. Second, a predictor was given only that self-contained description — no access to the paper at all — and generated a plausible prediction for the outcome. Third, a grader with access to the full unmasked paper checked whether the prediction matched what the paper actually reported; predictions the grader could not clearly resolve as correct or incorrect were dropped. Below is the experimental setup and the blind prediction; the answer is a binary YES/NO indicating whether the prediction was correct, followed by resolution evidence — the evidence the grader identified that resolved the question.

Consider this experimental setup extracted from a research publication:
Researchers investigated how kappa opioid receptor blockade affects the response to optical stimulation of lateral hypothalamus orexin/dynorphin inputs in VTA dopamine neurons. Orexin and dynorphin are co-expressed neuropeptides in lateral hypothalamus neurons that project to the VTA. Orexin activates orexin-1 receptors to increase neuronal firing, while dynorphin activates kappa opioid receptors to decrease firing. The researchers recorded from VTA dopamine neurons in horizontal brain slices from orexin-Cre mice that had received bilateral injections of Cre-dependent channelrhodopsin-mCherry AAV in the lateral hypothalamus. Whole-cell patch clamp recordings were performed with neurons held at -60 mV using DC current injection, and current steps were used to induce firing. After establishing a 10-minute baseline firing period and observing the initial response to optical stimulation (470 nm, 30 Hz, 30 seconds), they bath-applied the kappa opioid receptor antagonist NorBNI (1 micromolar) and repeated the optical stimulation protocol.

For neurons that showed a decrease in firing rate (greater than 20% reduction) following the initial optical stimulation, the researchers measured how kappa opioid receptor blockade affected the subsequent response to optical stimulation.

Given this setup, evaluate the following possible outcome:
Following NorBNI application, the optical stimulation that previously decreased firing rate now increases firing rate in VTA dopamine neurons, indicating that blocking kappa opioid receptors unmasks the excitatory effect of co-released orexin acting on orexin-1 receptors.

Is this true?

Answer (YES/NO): YES